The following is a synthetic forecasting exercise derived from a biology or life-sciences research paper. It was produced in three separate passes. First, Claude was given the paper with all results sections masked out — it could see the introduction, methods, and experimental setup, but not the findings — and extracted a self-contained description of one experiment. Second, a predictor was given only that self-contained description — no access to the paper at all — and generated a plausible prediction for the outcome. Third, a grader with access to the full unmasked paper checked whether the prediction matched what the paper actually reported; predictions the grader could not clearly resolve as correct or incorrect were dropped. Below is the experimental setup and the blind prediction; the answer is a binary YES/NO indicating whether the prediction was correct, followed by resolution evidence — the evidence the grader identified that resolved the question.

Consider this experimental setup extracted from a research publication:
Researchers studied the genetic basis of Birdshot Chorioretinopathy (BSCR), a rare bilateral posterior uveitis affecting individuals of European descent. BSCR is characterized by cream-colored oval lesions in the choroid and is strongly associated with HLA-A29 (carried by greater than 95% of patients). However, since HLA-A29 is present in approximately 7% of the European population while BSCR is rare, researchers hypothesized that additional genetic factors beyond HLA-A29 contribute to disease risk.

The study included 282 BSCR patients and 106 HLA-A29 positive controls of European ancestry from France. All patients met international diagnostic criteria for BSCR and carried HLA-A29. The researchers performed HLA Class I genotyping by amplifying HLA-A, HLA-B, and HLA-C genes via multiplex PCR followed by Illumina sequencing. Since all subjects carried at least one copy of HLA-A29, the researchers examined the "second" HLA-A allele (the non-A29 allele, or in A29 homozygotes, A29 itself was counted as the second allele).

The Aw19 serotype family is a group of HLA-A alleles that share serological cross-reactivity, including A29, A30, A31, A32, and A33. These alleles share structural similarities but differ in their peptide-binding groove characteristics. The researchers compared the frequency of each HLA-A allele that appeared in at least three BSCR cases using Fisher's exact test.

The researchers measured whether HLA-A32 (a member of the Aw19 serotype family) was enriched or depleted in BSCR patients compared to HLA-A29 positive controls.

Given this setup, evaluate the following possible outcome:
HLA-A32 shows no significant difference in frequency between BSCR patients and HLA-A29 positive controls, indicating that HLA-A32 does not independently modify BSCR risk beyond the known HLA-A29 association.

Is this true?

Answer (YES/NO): NO